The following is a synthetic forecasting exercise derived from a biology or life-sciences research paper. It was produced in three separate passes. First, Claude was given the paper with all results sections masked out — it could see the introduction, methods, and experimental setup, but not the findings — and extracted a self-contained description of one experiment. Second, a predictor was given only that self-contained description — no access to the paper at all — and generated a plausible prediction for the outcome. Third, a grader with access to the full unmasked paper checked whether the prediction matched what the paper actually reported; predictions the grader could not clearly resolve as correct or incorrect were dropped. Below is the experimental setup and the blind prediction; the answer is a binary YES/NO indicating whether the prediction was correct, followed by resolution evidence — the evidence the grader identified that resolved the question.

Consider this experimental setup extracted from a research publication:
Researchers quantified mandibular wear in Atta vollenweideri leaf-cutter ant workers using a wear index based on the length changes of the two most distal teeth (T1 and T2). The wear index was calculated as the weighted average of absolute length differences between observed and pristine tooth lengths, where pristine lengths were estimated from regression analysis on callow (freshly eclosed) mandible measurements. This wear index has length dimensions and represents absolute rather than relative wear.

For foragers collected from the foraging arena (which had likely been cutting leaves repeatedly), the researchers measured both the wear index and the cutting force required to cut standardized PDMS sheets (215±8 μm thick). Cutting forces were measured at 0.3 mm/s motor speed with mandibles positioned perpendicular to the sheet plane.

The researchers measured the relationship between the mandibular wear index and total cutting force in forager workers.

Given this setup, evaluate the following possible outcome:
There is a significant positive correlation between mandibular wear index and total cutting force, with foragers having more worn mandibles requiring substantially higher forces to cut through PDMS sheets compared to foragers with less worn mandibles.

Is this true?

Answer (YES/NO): YES